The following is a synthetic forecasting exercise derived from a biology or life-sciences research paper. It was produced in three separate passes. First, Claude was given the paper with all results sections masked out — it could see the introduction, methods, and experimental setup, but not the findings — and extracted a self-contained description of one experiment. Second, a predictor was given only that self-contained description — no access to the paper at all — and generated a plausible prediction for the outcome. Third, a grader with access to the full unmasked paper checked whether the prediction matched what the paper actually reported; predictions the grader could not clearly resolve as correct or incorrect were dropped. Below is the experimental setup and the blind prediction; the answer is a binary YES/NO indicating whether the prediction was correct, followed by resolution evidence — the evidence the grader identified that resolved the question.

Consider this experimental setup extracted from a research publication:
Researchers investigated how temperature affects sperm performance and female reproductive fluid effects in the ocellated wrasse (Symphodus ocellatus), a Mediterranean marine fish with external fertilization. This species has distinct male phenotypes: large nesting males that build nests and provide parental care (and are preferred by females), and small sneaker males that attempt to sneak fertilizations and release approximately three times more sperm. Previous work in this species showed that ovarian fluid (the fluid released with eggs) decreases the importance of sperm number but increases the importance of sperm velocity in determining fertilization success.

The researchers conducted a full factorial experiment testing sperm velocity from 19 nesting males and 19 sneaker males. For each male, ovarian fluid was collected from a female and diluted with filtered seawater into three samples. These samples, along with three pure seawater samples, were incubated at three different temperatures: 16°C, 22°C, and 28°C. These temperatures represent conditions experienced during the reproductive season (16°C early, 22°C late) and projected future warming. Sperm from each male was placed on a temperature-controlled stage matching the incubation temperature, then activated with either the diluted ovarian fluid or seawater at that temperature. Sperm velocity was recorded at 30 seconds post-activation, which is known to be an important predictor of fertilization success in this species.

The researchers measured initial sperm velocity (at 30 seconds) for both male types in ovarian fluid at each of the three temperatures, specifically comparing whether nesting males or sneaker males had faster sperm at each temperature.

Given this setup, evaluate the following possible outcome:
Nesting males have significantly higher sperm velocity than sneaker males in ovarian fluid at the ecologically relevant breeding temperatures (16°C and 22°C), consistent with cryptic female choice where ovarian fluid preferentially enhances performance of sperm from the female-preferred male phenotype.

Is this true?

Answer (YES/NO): NO